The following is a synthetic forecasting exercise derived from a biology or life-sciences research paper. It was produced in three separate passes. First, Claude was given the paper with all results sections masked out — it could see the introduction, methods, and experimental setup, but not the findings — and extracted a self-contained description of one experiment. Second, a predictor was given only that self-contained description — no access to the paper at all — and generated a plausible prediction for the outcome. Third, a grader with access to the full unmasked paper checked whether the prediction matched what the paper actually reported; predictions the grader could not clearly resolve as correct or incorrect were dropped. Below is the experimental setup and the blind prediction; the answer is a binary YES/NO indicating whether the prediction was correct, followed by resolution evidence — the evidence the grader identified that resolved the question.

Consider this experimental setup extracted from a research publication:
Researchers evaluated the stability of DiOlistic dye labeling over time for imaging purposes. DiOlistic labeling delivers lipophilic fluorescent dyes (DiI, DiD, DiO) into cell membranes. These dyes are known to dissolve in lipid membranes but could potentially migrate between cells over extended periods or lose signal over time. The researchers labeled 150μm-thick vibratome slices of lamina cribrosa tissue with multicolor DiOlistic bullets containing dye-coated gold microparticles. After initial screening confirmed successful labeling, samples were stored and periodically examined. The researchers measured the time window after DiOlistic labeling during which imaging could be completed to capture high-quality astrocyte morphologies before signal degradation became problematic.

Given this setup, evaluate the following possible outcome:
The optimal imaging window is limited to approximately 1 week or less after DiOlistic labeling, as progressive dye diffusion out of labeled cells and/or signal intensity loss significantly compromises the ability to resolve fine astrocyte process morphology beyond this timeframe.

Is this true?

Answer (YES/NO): NO